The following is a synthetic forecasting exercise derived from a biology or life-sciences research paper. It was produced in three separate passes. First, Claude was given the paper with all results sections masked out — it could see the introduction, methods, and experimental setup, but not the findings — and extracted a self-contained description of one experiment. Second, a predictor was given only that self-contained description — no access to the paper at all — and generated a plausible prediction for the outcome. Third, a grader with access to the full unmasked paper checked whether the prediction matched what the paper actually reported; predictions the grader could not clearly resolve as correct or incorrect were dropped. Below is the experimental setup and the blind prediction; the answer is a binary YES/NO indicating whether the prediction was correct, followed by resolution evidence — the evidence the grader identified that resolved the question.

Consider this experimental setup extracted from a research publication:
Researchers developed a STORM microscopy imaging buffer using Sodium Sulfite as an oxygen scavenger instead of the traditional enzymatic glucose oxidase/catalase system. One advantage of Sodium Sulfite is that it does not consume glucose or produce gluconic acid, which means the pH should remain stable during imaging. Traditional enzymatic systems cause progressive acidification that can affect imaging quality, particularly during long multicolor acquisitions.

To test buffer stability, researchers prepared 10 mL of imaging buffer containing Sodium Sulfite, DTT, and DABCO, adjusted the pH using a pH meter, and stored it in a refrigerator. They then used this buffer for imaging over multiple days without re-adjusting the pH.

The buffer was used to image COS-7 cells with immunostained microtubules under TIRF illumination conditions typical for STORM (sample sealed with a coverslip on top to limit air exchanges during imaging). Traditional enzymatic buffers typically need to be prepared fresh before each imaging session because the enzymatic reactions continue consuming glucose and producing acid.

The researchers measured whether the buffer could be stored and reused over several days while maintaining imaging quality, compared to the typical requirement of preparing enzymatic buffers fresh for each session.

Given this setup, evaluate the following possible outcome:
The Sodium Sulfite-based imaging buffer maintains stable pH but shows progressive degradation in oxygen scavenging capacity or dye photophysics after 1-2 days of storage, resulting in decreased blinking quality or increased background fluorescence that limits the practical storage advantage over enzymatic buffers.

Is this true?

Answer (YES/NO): NO